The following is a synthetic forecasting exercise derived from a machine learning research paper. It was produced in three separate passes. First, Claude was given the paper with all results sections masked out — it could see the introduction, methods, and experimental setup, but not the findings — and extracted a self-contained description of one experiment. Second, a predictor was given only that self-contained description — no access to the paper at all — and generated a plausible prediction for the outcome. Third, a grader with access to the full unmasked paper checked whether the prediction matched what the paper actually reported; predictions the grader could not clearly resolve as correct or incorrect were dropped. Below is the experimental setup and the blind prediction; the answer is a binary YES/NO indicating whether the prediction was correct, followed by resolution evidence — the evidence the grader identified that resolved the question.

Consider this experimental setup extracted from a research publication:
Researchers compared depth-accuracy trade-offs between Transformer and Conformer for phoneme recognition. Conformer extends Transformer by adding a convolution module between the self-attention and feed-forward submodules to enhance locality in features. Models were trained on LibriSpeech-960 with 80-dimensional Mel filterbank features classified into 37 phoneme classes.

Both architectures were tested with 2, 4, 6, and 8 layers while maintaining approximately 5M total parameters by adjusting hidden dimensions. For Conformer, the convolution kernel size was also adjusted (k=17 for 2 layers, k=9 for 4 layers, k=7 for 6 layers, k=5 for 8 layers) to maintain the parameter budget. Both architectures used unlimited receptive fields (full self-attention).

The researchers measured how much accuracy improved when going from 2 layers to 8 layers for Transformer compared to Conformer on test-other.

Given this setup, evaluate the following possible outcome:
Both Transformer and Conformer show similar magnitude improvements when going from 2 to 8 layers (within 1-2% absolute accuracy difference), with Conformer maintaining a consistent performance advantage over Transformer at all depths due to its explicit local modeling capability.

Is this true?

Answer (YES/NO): NO